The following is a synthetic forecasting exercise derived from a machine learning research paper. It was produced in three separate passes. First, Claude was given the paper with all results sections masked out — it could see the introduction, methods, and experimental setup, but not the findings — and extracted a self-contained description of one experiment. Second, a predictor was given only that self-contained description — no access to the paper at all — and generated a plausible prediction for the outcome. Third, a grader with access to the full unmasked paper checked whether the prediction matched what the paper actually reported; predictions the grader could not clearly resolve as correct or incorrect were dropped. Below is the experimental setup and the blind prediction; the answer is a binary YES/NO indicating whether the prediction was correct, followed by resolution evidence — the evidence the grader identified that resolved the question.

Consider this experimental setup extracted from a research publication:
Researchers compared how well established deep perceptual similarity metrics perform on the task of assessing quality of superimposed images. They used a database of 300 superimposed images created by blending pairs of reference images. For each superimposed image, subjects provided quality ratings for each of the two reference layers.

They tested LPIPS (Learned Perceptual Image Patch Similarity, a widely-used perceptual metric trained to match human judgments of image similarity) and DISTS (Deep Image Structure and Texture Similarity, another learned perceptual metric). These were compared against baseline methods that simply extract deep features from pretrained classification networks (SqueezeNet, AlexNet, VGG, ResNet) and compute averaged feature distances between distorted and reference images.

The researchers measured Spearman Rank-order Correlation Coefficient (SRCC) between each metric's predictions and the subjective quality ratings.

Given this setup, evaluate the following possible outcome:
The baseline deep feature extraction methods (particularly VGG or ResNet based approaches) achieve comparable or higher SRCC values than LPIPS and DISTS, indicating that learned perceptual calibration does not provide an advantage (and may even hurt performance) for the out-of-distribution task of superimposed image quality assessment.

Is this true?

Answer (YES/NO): YES